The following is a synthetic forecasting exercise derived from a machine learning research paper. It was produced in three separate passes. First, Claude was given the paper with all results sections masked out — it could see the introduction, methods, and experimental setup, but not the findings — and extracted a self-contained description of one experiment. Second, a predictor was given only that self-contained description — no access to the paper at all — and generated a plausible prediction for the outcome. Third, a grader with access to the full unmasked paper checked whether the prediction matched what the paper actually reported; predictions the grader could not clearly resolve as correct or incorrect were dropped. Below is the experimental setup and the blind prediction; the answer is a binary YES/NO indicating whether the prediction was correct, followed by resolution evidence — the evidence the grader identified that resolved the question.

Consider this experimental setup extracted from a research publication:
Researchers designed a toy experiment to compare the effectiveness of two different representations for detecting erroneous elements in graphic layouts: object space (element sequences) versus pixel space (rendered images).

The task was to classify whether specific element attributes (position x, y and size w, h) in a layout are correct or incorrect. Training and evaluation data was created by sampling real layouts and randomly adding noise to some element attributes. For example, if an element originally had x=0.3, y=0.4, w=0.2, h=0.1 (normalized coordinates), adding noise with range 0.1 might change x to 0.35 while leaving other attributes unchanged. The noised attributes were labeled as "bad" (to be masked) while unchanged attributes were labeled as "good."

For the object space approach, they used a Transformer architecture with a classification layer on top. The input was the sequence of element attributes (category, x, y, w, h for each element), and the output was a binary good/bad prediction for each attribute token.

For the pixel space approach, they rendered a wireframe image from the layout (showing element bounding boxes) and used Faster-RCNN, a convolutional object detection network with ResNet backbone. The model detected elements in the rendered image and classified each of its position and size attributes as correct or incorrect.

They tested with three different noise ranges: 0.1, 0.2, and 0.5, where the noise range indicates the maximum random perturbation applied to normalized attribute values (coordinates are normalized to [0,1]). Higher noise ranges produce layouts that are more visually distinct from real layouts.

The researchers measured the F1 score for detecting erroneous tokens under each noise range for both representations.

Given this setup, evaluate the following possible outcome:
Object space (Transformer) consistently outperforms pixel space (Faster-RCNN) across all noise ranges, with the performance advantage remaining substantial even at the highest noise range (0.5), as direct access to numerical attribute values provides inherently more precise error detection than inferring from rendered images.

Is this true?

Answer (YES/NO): NO